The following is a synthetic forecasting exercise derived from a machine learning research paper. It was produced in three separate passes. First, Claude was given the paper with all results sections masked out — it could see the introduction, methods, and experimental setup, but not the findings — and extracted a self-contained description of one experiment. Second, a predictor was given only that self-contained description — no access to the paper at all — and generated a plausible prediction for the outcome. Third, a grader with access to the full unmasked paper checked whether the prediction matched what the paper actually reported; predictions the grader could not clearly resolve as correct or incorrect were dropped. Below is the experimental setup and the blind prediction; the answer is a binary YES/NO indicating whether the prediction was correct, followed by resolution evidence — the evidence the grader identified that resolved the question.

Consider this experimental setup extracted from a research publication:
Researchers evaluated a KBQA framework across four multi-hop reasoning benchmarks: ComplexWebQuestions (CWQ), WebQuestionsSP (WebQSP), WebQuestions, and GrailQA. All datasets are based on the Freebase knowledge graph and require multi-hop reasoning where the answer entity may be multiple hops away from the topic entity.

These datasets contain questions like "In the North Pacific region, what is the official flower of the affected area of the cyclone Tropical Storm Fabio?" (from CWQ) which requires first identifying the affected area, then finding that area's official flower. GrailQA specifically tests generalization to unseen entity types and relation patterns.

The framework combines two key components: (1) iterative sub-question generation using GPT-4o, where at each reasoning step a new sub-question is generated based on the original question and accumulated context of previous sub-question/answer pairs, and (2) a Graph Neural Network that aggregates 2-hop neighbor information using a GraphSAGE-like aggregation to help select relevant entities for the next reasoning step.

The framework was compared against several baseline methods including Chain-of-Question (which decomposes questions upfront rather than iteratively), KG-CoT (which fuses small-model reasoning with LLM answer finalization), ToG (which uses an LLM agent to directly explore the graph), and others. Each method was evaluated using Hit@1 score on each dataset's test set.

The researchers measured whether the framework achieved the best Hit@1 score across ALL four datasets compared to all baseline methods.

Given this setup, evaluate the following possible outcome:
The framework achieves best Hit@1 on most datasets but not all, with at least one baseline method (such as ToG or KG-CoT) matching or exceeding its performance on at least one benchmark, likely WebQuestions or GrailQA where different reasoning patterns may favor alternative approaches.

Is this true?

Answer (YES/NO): NO